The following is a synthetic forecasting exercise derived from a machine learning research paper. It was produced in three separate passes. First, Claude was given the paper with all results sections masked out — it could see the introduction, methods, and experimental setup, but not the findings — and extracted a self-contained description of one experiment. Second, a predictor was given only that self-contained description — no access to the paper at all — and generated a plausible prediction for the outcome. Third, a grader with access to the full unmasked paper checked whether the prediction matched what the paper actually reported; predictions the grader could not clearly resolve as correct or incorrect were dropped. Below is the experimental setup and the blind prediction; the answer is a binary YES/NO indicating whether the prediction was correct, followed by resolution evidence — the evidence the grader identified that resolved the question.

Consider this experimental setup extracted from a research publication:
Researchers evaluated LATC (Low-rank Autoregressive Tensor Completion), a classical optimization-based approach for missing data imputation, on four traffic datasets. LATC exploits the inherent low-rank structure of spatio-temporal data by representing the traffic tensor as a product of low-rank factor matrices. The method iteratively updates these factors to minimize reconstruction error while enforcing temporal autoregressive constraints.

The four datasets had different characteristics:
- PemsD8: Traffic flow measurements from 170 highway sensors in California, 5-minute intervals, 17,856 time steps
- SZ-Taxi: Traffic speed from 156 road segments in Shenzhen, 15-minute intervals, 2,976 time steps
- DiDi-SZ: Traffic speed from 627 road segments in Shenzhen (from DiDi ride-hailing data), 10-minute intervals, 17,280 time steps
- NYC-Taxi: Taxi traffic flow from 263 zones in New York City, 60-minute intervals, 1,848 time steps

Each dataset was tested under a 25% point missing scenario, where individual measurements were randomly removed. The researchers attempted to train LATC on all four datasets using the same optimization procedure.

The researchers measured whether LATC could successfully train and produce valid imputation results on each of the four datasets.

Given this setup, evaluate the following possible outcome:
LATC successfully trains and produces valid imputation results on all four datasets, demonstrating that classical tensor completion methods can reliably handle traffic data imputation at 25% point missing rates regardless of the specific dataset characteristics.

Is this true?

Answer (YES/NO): NO